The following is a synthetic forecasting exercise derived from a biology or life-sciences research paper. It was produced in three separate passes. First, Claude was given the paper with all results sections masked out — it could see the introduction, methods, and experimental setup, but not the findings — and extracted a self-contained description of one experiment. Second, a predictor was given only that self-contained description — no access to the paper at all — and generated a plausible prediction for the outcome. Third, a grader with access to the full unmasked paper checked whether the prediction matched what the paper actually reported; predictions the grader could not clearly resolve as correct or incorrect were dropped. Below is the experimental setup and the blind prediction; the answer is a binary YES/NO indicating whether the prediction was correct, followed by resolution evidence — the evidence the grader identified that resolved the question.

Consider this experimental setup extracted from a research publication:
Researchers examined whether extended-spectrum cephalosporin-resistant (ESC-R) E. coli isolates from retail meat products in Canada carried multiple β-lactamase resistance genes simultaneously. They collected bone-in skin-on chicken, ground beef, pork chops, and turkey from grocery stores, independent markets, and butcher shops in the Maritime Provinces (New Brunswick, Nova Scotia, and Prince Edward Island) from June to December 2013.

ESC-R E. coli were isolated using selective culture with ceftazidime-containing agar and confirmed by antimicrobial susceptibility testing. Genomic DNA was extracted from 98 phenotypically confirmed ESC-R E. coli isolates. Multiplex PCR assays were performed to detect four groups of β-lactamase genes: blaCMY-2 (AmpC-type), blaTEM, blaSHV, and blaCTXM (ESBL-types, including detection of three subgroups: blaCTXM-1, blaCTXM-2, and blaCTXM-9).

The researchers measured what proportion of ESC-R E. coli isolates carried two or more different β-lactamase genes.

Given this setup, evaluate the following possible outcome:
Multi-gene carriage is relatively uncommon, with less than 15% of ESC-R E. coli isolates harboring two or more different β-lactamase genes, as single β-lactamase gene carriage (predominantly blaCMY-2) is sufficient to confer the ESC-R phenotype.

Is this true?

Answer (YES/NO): NO